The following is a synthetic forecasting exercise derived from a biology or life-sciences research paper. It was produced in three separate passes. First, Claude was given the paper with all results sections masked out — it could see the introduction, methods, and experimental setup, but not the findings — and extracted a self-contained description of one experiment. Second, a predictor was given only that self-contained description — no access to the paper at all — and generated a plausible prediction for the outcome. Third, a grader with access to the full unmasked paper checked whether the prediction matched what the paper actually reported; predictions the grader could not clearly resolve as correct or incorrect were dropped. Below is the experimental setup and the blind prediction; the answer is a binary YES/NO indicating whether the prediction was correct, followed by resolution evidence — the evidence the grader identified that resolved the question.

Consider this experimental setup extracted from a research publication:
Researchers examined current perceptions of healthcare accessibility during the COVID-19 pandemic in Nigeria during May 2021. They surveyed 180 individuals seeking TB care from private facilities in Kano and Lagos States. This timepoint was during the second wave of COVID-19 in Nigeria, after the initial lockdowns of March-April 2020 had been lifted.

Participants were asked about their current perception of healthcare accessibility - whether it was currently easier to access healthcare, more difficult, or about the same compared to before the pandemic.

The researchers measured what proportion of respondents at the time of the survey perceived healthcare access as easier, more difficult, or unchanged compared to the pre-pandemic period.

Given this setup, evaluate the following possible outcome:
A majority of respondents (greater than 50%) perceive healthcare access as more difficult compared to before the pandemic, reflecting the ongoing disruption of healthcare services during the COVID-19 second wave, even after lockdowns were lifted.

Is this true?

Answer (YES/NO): NO